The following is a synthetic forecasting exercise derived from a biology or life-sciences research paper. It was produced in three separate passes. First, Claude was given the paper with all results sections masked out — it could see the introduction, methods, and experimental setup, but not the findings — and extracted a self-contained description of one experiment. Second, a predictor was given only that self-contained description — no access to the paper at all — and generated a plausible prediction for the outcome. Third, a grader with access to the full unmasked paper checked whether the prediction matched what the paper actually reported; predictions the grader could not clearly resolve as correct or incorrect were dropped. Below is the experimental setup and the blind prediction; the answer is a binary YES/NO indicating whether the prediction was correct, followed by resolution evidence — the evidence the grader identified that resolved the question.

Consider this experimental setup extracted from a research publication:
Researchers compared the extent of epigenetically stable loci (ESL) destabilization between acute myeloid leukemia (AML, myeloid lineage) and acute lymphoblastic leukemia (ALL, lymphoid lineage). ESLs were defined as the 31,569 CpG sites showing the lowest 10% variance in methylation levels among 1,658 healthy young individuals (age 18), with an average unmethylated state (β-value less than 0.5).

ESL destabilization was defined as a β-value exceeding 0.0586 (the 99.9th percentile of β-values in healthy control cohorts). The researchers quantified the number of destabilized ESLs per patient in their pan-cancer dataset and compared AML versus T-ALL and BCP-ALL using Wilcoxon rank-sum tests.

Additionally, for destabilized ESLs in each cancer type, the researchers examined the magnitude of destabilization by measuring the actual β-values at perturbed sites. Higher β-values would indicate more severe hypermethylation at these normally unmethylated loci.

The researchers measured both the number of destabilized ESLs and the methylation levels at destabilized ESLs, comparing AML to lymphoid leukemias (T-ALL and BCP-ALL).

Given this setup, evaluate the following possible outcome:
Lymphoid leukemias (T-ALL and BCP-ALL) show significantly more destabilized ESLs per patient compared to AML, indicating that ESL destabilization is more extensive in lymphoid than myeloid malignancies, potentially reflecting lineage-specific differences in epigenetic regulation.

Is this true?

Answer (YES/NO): YES